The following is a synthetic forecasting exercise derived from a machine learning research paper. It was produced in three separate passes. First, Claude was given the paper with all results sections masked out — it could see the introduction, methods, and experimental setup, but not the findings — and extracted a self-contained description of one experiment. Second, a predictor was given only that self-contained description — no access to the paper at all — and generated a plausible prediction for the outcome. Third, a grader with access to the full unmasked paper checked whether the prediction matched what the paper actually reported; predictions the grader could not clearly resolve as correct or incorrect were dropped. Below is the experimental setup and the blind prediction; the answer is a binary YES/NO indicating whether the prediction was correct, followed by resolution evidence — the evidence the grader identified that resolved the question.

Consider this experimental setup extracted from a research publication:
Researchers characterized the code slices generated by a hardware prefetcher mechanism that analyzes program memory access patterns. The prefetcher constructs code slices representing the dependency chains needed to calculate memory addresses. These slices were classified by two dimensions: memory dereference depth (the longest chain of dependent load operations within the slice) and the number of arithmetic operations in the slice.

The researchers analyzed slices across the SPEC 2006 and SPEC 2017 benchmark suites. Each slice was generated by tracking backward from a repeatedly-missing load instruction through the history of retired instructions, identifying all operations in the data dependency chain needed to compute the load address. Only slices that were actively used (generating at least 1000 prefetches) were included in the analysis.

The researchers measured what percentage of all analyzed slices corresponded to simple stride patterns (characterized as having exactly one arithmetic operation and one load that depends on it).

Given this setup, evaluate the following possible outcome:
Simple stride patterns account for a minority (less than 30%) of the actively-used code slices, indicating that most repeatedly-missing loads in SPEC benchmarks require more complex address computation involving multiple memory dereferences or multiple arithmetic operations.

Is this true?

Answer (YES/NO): NO